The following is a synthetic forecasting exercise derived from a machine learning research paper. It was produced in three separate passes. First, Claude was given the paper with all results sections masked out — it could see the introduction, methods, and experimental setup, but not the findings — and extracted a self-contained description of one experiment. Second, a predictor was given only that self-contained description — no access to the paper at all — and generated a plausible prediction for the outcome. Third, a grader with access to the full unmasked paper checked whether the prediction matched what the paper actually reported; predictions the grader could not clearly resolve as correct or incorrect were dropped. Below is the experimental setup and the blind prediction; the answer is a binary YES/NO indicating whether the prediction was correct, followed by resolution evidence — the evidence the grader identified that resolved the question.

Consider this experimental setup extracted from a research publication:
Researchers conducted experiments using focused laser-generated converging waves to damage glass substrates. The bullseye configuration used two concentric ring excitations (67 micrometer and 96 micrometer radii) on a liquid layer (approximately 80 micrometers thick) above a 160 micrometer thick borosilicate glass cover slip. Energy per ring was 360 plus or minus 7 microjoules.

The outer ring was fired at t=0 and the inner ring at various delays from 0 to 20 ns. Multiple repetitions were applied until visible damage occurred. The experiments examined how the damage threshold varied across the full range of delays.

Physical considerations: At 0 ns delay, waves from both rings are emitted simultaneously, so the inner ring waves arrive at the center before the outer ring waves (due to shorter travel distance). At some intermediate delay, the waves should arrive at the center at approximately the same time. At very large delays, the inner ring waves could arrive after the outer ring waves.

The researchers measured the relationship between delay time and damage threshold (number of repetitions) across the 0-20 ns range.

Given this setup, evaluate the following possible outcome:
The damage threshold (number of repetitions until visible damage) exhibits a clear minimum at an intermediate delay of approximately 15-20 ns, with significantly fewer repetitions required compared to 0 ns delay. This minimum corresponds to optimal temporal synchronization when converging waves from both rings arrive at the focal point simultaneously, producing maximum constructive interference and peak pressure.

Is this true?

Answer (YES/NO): NO